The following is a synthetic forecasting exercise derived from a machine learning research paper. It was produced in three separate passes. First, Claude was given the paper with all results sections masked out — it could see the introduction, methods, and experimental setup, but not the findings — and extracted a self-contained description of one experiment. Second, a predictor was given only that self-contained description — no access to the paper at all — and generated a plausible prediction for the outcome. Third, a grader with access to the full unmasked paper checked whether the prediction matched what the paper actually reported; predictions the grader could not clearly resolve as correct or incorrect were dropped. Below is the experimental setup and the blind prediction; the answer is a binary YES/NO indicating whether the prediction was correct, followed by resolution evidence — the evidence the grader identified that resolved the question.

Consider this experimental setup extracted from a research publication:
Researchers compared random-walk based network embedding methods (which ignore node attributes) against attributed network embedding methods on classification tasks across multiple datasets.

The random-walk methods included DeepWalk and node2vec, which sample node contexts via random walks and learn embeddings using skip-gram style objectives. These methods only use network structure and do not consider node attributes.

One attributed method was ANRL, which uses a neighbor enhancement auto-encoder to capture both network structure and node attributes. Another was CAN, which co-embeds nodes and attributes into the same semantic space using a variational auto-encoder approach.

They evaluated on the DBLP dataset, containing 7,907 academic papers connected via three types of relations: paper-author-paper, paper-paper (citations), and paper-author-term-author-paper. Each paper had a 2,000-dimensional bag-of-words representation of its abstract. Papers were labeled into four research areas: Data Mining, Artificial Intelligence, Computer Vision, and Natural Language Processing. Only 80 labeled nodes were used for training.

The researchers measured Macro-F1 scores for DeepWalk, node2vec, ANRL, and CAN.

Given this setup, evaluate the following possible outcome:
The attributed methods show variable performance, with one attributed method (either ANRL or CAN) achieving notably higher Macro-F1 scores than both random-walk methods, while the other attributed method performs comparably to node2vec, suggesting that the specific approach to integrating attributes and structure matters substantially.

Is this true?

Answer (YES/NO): NO